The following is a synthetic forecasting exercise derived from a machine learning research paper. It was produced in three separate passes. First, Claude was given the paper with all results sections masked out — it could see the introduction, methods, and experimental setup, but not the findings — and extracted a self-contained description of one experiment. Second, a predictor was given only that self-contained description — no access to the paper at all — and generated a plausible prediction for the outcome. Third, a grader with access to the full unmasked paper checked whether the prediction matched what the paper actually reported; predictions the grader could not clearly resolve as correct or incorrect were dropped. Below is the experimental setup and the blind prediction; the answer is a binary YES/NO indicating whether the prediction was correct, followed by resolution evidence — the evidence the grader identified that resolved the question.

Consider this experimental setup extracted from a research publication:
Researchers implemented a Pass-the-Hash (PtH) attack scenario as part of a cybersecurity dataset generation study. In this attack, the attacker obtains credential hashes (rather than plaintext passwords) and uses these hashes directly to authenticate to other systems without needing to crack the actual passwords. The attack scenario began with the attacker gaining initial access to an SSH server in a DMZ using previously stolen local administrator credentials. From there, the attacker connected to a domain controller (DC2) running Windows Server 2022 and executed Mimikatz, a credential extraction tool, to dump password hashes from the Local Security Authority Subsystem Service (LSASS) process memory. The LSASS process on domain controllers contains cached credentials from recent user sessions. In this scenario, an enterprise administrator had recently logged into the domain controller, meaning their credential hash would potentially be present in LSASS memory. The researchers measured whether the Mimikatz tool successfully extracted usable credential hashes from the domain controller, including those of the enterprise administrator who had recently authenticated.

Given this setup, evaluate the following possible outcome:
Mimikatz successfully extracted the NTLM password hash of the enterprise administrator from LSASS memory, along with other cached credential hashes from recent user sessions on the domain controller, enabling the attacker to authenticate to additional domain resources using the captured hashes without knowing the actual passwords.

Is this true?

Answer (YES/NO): YES